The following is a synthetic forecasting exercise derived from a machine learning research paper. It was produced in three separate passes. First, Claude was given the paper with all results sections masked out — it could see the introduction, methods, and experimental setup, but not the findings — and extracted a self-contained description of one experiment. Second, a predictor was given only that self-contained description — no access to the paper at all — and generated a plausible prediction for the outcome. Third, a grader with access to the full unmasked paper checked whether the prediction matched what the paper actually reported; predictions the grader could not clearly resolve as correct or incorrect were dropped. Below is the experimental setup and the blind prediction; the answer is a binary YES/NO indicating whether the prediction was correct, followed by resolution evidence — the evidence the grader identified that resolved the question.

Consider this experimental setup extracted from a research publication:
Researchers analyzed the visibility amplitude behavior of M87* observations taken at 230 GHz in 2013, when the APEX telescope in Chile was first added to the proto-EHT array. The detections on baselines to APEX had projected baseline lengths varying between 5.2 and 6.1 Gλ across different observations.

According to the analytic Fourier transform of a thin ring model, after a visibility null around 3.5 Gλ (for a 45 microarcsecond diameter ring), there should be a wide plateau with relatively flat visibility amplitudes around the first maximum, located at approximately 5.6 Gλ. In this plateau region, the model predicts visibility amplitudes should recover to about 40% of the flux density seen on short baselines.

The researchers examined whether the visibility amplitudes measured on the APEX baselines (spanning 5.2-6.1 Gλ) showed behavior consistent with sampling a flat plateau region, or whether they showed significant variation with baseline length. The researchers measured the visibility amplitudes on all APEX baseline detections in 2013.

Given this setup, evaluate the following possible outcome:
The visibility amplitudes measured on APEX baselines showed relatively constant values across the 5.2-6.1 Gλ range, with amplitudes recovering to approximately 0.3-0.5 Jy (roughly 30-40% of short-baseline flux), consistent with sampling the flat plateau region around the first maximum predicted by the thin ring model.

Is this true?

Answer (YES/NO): NO